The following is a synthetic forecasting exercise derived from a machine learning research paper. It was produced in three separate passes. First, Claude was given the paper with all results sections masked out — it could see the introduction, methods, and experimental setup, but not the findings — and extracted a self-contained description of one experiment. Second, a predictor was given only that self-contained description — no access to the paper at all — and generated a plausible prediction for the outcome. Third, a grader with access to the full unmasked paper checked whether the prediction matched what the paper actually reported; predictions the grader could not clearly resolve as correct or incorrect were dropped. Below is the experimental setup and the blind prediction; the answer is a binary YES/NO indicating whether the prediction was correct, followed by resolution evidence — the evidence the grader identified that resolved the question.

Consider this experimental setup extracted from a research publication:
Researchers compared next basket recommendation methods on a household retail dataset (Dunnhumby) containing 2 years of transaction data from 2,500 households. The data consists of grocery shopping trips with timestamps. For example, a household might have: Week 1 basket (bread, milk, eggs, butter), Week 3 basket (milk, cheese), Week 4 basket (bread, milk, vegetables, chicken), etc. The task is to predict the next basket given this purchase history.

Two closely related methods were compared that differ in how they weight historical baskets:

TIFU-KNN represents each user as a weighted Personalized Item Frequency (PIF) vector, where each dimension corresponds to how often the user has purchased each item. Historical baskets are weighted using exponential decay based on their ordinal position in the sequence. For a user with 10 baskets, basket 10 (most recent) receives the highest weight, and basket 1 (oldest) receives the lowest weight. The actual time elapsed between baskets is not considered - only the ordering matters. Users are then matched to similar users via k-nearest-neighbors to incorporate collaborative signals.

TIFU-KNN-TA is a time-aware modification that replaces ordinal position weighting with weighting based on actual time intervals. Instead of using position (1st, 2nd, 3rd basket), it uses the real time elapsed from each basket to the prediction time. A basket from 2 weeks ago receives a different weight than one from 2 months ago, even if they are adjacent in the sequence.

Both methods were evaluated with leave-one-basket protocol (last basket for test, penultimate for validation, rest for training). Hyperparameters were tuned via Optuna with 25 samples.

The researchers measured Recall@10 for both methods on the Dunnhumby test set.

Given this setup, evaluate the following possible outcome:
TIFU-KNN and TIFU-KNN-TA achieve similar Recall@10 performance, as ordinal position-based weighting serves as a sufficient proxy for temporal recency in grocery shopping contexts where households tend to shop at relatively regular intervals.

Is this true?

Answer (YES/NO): NO